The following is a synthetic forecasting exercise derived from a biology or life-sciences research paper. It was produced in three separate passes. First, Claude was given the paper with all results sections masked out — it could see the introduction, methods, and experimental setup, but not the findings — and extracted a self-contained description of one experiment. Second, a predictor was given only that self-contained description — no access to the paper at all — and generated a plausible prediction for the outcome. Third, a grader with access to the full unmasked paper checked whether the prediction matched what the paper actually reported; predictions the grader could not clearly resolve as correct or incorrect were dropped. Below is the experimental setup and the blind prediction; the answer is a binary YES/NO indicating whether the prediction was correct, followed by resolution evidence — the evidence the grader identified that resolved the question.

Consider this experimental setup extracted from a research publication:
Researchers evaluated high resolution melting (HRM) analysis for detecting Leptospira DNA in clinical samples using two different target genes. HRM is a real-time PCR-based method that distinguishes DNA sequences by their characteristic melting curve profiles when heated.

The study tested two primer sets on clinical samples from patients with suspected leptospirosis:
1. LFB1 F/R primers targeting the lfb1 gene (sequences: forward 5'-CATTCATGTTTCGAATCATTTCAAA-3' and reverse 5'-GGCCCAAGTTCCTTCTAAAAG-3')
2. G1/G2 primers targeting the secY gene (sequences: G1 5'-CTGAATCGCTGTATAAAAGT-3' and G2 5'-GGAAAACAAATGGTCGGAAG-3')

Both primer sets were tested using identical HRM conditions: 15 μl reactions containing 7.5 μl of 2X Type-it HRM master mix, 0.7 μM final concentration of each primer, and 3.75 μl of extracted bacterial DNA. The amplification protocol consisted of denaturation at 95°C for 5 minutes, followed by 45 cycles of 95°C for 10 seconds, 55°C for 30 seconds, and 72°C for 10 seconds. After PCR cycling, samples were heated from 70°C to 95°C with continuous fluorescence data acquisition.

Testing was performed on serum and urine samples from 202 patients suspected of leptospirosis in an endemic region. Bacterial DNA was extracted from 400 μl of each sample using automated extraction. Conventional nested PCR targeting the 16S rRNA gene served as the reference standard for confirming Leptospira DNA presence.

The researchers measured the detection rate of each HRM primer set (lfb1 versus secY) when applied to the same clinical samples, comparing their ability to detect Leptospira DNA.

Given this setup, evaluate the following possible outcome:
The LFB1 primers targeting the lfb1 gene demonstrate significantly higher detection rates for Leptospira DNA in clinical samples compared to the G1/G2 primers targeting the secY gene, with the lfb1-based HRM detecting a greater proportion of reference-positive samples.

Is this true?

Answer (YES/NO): NO